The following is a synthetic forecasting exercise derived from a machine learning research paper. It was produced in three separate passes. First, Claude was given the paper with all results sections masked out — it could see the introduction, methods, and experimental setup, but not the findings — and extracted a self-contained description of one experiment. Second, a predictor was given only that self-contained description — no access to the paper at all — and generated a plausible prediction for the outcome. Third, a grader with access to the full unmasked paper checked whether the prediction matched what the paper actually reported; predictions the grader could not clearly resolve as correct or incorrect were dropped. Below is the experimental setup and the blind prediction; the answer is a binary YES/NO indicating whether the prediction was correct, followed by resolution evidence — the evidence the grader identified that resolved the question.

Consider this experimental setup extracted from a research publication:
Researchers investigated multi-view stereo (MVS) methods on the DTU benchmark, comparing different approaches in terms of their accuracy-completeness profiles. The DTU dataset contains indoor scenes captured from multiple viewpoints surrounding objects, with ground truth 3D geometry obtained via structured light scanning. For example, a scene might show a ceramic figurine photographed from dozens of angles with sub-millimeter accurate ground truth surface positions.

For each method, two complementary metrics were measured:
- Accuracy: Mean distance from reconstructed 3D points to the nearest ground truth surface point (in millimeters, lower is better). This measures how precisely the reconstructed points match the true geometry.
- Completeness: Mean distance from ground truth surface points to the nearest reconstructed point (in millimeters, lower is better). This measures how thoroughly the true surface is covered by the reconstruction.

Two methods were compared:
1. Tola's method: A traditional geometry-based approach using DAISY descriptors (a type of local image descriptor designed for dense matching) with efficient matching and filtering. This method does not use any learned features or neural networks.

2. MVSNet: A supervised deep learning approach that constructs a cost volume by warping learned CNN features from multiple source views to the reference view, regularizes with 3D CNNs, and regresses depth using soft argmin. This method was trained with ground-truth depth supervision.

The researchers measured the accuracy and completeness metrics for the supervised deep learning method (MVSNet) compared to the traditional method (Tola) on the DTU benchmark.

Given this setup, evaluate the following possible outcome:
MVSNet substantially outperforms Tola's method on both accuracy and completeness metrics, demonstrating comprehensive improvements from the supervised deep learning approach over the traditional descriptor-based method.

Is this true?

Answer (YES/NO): NO